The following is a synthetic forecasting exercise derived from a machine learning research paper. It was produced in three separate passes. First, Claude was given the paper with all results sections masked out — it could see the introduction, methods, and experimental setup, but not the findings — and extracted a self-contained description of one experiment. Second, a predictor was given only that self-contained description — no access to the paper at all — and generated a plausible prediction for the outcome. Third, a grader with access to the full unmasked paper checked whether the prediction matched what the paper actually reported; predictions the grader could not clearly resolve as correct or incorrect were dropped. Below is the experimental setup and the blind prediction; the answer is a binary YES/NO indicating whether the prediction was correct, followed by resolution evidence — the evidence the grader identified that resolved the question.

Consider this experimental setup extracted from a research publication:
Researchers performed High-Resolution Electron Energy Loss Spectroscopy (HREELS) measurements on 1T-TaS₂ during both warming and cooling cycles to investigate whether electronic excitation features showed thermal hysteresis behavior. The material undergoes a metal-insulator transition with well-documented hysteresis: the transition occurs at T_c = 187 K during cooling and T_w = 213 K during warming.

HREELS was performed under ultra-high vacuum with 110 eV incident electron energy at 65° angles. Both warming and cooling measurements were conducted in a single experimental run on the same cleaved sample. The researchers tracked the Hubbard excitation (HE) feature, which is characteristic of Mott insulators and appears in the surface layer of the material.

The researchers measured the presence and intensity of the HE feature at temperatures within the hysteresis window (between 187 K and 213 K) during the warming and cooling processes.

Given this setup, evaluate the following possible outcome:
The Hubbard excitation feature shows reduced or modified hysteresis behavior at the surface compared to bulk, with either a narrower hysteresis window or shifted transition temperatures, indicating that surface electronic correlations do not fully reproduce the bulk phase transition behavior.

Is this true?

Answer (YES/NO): NO